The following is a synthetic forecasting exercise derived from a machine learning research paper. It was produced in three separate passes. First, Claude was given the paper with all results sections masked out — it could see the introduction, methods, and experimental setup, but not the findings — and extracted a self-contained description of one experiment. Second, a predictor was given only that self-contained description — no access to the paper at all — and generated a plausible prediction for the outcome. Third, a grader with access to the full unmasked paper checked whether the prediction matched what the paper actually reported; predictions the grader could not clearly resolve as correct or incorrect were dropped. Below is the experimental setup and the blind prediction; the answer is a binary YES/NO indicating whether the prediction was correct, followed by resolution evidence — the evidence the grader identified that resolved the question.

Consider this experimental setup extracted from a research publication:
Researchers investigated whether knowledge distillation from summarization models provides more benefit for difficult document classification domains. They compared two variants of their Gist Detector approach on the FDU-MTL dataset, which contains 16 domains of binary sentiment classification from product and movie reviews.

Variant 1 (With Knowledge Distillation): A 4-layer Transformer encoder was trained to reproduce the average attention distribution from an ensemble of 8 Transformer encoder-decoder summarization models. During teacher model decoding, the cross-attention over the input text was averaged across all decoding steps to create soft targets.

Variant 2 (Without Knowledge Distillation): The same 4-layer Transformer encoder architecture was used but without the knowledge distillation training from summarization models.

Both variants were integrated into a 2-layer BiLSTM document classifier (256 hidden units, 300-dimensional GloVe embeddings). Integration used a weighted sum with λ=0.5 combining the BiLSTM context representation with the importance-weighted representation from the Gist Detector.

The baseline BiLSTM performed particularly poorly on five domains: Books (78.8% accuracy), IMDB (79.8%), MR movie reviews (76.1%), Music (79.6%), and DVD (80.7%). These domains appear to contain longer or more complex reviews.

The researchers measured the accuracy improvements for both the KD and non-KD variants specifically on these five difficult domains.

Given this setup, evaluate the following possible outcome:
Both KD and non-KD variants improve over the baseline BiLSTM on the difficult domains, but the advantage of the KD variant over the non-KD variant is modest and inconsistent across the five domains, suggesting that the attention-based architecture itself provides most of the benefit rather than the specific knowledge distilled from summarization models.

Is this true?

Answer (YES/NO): NO